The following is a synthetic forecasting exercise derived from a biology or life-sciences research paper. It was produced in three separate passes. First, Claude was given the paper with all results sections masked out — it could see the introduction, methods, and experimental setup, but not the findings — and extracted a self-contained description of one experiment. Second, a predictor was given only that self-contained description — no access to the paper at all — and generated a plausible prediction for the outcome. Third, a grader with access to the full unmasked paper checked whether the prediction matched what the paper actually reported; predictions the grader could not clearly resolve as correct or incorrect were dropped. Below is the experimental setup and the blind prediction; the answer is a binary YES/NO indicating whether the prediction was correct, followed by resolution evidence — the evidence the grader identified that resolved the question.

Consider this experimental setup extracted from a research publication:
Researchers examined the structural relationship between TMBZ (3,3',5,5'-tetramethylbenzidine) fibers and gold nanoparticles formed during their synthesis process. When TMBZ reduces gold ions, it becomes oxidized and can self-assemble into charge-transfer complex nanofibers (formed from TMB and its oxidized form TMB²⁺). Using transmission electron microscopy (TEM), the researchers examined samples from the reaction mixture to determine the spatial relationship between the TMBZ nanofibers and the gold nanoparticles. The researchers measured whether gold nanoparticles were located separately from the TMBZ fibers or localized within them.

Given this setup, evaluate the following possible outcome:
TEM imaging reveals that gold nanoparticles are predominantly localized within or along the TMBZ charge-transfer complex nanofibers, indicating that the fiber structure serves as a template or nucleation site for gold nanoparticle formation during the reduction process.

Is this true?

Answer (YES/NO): YES